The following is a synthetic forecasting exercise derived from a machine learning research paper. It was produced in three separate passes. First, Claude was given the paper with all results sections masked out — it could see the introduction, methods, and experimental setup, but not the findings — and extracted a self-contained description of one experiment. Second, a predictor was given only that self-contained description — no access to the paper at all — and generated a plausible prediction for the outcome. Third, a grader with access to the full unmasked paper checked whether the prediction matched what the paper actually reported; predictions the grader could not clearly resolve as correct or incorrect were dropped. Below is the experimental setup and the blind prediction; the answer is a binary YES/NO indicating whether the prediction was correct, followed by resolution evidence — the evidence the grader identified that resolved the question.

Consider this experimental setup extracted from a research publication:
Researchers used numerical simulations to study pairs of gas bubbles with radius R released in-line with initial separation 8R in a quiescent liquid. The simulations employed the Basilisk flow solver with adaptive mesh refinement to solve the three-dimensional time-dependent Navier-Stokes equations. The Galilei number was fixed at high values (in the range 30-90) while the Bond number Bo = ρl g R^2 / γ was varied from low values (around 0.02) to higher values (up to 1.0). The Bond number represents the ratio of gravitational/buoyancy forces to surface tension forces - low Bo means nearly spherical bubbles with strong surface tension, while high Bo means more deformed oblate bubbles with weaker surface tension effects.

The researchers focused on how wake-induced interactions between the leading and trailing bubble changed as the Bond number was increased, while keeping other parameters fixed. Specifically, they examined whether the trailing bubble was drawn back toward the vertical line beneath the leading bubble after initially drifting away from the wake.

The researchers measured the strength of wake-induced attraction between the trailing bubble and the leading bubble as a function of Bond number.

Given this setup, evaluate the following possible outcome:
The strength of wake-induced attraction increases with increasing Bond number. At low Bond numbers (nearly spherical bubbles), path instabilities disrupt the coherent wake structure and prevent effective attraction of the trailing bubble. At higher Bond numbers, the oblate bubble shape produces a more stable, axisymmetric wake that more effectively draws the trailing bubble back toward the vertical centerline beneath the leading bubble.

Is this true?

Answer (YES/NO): NO